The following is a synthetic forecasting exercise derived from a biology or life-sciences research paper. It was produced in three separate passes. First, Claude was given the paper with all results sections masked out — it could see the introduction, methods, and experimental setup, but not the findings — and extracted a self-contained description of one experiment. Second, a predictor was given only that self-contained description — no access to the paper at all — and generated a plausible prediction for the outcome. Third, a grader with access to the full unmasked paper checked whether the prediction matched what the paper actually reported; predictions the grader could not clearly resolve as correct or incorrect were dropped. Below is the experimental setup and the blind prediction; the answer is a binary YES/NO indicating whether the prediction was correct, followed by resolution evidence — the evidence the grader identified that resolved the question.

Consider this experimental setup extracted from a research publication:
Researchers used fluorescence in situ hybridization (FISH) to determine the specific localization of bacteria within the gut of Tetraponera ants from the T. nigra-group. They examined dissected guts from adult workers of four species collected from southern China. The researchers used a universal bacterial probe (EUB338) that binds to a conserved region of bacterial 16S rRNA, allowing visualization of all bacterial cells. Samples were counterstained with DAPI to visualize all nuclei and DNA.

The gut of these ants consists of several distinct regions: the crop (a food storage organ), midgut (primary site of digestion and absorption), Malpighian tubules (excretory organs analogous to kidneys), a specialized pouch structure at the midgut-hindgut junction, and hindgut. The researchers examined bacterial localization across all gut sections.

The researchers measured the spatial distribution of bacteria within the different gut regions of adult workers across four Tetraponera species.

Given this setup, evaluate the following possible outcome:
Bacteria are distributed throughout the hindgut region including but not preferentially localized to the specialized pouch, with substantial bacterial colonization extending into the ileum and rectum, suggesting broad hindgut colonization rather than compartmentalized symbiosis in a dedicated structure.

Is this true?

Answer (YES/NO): NO